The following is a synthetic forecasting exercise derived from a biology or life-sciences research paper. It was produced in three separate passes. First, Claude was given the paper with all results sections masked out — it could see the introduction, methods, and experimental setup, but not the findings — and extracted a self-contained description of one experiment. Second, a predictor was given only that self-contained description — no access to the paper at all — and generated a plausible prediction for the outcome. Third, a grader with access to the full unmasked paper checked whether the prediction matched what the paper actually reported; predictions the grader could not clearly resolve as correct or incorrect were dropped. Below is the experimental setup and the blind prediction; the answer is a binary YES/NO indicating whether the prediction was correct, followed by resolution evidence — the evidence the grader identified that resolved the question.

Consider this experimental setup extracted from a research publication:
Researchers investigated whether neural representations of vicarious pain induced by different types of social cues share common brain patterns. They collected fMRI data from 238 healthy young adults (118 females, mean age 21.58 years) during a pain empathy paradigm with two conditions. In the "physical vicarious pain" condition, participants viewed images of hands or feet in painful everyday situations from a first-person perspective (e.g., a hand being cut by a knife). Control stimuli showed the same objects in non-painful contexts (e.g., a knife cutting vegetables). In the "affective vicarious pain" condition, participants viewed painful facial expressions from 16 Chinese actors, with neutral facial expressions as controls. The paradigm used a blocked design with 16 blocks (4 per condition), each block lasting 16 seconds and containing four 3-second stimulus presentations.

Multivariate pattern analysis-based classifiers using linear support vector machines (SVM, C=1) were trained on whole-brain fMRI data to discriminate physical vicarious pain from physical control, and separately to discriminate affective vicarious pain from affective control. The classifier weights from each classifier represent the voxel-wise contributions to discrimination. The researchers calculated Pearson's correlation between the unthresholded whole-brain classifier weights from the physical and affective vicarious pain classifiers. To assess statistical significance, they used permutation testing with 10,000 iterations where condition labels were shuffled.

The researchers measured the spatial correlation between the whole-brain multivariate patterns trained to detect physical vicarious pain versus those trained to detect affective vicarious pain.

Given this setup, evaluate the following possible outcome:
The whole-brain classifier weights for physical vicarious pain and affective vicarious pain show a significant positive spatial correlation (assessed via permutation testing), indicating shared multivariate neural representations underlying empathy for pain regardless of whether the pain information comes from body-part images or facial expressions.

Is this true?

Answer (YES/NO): YES